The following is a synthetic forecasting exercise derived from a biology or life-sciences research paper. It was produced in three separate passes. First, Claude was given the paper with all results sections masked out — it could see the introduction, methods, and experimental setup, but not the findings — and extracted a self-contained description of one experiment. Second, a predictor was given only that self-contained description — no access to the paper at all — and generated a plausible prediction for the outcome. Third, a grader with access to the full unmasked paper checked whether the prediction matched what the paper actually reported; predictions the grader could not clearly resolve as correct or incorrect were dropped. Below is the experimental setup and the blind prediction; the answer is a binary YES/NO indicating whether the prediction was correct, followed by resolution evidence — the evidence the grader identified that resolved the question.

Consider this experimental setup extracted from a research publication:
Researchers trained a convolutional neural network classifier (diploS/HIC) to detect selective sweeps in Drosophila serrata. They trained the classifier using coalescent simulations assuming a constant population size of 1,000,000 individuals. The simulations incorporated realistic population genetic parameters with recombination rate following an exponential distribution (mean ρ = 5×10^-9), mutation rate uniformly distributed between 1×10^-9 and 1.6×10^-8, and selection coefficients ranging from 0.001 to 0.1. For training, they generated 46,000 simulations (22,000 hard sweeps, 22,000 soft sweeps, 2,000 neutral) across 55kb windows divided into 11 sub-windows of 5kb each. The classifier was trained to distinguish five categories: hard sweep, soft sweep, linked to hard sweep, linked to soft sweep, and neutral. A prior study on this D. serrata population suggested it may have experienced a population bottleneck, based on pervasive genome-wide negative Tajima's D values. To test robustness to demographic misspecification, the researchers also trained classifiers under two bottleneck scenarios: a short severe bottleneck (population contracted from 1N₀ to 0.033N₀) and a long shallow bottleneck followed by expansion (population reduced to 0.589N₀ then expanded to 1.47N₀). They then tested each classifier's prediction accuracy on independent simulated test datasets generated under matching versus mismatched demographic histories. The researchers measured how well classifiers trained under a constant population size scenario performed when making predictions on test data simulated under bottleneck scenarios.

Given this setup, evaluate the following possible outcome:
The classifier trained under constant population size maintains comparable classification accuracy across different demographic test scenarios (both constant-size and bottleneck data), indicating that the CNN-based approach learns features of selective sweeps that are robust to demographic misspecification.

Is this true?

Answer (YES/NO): YES